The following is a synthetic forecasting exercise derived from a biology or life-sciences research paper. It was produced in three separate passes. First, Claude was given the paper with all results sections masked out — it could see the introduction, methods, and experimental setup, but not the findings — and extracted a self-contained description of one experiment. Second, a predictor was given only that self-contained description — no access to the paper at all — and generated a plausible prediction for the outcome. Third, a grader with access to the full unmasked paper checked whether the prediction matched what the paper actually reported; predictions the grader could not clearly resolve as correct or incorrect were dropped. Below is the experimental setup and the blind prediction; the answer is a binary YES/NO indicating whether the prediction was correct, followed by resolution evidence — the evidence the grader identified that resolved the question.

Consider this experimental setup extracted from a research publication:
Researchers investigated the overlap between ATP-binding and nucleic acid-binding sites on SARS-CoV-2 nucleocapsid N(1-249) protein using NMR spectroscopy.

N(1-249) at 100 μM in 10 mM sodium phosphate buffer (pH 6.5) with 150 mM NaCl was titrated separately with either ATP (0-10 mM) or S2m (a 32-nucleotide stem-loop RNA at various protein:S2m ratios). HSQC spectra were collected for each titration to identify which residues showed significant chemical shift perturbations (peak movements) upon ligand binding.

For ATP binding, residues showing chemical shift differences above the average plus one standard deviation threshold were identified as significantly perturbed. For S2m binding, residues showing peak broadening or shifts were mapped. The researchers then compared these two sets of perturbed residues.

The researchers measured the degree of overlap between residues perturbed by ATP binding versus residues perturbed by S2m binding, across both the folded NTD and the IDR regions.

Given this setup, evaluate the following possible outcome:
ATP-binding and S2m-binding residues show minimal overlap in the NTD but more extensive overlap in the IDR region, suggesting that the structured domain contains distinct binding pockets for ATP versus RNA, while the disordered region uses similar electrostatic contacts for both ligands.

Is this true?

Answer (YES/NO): NO